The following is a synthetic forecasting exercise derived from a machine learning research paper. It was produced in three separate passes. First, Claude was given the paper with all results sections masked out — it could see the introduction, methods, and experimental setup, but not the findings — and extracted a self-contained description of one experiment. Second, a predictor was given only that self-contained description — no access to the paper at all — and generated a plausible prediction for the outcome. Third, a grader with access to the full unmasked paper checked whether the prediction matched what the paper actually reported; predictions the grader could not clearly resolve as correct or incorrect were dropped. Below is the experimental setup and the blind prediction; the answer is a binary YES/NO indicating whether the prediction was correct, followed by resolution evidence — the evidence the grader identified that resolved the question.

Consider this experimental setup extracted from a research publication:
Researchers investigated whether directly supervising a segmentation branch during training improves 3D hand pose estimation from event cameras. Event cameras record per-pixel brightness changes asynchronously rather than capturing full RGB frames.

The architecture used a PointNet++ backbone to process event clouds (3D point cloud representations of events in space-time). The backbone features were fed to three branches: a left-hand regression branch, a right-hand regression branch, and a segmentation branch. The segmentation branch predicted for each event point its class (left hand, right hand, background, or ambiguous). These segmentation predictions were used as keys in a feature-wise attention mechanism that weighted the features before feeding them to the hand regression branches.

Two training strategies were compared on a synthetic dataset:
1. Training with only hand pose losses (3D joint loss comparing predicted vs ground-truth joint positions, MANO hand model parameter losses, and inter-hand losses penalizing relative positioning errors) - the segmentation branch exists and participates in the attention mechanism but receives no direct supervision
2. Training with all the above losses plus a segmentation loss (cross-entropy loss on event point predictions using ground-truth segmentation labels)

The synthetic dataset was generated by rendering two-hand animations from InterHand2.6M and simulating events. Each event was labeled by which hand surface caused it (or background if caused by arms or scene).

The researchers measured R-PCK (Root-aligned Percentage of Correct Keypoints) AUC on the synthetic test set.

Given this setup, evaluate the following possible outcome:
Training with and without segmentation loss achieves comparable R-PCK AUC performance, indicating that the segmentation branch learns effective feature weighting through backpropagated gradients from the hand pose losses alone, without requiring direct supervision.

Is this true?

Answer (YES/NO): NO